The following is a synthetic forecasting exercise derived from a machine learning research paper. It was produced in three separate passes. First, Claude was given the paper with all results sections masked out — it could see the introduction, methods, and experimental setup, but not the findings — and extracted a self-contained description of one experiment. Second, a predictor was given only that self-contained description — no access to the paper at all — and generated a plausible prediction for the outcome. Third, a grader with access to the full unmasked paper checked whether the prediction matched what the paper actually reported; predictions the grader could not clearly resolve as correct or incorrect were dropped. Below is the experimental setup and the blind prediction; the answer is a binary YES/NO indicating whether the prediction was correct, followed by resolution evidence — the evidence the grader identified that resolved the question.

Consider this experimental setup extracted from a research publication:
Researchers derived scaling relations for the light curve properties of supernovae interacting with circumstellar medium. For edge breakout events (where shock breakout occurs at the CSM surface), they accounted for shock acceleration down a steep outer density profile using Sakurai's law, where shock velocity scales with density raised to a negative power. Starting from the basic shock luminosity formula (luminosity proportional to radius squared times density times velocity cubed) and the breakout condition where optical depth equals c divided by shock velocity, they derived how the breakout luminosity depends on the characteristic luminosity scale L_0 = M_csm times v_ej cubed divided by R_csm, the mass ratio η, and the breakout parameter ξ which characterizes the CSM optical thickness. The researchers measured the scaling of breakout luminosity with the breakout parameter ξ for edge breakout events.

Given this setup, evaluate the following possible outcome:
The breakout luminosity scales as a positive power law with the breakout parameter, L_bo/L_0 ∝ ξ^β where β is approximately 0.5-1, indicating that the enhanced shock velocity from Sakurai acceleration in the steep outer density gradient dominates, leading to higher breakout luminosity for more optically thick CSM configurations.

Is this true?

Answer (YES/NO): NO